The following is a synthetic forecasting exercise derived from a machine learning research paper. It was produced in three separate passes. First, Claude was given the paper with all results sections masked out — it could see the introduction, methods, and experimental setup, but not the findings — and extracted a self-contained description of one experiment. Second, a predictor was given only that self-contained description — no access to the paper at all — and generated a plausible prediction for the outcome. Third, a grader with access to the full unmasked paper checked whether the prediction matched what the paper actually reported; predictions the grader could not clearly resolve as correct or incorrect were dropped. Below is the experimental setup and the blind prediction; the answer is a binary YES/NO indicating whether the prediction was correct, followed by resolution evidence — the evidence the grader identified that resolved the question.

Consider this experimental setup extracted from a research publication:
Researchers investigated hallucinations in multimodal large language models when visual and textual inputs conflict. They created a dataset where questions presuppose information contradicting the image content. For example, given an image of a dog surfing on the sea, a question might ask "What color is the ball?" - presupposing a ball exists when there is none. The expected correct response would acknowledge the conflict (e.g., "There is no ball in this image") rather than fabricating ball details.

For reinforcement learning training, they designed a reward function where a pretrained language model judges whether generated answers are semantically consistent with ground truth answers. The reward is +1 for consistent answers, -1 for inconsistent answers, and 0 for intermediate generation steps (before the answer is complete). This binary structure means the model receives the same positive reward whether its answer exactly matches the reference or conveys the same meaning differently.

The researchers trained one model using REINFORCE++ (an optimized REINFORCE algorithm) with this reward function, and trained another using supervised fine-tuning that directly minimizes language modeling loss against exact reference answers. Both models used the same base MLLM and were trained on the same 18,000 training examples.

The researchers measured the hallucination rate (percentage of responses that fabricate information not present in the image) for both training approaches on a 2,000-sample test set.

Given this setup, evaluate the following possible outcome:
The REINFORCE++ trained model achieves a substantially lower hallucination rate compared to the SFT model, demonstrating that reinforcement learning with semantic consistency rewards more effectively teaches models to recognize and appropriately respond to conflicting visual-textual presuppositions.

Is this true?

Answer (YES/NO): YES